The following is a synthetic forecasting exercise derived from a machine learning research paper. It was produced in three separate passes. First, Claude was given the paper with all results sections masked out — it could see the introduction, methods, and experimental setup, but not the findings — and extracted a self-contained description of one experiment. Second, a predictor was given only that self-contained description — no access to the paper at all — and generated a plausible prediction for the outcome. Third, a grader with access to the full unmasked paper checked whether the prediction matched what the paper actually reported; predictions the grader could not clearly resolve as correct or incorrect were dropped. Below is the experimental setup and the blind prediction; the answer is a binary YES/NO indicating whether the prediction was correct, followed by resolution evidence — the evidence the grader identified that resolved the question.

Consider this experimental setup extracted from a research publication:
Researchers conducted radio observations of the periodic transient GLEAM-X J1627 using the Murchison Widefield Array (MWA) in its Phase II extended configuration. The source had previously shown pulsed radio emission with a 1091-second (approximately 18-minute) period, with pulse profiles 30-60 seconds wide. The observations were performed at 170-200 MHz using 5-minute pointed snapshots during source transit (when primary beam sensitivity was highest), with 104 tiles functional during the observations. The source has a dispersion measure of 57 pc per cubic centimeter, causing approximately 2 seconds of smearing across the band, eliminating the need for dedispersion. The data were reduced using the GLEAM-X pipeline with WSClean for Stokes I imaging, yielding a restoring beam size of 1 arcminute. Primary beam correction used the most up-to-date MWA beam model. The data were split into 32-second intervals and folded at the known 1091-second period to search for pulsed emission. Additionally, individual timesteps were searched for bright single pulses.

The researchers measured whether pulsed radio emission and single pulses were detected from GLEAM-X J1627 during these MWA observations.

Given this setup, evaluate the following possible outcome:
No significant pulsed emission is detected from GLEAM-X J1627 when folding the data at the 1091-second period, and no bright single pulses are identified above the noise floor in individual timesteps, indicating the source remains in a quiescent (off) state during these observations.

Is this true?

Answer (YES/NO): YES